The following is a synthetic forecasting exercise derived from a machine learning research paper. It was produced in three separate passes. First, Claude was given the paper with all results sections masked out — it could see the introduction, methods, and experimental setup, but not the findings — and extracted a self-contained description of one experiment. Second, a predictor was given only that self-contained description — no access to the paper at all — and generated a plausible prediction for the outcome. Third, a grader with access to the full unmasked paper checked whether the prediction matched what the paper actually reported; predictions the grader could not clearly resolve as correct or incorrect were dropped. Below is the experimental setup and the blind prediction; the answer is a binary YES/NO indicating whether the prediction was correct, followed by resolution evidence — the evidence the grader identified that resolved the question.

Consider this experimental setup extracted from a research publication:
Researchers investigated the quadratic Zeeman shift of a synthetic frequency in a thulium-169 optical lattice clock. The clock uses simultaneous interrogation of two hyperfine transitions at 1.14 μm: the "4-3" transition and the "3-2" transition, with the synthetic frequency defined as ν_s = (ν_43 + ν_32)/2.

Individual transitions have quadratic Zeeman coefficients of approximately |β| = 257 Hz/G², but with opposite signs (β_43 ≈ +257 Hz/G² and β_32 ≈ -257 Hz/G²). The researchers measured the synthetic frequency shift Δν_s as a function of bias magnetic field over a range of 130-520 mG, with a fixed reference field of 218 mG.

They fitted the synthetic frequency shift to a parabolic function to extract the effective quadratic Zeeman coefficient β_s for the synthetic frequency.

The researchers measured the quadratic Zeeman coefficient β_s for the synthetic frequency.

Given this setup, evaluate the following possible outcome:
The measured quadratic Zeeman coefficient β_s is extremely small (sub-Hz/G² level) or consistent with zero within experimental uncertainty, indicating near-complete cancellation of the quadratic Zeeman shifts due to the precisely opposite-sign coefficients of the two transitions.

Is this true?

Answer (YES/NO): YES